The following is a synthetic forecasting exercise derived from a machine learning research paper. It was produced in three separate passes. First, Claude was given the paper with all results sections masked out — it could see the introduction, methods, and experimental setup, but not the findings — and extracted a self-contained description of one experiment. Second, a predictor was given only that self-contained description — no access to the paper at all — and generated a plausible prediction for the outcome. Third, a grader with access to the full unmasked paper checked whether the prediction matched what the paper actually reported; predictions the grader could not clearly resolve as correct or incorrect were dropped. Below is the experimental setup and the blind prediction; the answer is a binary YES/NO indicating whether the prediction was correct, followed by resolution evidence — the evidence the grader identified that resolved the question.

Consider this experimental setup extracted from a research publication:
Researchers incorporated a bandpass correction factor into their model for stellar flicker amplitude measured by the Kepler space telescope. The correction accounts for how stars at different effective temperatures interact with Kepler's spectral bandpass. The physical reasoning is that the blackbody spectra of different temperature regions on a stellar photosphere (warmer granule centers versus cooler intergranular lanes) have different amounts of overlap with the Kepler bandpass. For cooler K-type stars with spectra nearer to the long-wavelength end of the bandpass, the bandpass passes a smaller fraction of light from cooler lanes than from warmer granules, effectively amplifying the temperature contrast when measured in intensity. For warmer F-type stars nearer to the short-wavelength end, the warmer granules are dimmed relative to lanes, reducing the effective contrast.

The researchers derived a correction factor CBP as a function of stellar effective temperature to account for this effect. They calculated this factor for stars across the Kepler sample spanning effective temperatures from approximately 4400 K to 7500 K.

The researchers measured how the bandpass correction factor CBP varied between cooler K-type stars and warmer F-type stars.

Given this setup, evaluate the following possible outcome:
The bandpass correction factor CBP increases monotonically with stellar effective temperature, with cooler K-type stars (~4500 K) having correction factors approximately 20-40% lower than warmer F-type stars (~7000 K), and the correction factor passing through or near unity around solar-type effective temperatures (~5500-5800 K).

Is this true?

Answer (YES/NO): NO